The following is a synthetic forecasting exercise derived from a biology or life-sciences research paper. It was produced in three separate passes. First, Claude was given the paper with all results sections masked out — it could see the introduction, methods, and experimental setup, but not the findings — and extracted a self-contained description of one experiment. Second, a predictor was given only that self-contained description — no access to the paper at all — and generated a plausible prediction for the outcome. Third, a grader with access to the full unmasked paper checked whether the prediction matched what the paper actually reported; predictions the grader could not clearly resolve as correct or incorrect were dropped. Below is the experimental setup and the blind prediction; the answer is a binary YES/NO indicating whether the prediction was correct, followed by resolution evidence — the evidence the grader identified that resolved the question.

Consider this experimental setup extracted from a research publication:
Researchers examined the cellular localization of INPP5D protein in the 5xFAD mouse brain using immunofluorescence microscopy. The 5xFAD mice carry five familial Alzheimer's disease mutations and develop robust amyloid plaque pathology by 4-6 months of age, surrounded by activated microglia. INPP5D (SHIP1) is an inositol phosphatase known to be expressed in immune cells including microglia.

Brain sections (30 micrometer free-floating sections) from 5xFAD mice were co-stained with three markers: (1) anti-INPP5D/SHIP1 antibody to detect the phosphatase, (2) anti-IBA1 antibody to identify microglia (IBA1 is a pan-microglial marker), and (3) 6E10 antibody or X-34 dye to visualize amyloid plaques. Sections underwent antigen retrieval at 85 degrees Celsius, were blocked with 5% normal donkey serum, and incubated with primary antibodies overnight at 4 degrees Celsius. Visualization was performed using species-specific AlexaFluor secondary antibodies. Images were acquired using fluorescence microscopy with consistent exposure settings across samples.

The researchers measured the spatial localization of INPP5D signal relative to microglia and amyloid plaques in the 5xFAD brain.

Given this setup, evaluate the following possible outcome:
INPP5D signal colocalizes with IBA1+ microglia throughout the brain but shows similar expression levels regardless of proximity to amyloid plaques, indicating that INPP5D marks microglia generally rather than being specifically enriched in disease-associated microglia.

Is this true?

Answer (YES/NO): NO